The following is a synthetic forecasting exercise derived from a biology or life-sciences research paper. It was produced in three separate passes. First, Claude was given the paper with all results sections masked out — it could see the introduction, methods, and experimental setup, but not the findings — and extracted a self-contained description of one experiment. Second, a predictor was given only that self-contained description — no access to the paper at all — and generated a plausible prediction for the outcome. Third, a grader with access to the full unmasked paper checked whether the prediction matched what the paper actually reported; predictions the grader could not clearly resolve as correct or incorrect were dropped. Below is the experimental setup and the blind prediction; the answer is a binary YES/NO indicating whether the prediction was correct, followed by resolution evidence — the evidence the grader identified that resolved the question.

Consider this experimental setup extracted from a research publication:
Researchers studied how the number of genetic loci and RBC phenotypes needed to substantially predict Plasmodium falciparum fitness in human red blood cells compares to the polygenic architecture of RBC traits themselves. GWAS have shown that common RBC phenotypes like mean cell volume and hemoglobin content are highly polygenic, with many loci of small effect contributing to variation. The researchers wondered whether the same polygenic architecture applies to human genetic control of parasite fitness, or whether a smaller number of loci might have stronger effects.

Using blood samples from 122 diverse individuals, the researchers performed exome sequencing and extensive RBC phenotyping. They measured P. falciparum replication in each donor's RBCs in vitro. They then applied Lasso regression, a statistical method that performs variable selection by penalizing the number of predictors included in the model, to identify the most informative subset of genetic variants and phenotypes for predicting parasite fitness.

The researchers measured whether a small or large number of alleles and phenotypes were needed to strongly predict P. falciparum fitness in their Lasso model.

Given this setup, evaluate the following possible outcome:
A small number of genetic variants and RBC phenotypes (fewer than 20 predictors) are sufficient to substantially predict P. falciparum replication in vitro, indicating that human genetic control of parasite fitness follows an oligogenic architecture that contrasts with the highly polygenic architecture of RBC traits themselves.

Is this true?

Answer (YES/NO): NO